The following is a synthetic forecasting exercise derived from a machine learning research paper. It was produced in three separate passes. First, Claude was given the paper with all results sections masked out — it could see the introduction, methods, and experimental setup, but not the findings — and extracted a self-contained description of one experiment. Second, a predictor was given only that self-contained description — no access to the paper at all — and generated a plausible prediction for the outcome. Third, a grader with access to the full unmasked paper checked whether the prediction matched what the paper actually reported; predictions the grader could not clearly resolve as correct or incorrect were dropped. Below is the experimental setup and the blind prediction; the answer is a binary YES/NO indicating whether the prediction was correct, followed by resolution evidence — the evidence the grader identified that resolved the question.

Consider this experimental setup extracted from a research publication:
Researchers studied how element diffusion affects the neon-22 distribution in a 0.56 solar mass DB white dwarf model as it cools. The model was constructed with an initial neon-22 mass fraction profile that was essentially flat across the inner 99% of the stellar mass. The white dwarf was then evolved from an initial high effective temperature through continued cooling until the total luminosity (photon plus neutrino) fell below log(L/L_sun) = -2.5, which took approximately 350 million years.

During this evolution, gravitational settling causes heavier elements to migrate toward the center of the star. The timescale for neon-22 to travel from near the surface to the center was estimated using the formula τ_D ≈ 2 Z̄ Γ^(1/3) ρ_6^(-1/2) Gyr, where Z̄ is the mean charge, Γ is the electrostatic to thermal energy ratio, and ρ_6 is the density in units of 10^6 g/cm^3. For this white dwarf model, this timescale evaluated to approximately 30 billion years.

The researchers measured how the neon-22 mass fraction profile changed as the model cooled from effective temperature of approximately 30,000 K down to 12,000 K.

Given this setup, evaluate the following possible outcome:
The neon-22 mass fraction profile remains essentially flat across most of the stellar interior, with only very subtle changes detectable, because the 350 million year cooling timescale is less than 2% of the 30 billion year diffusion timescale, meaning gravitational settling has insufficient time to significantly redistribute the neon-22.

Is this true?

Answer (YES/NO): YES